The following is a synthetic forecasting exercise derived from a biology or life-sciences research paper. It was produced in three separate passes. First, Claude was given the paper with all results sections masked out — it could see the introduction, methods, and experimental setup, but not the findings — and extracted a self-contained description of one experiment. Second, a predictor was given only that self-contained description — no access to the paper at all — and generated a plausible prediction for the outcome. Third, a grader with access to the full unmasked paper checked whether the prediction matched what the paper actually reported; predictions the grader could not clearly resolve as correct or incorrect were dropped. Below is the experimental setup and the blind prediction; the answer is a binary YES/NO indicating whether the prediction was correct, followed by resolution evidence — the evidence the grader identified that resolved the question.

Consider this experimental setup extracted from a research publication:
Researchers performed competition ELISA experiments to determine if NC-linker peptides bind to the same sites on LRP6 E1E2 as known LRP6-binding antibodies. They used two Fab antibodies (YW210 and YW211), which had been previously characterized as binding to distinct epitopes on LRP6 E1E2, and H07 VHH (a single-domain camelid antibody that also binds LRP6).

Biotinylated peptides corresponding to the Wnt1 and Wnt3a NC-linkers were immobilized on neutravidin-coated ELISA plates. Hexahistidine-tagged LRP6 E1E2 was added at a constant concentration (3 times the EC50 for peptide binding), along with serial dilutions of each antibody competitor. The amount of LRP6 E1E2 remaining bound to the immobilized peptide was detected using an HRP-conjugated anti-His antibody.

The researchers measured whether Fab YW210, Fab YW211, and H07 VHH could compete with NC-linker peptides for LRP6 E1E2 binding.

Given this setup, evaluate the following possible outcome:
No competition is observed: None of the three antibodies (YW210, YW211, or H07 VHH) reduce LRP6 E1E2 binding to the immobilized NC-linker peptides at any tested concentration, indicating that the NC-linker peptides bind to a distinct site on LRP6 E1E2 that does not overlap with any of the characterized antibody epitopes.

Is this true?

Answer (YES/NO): NO